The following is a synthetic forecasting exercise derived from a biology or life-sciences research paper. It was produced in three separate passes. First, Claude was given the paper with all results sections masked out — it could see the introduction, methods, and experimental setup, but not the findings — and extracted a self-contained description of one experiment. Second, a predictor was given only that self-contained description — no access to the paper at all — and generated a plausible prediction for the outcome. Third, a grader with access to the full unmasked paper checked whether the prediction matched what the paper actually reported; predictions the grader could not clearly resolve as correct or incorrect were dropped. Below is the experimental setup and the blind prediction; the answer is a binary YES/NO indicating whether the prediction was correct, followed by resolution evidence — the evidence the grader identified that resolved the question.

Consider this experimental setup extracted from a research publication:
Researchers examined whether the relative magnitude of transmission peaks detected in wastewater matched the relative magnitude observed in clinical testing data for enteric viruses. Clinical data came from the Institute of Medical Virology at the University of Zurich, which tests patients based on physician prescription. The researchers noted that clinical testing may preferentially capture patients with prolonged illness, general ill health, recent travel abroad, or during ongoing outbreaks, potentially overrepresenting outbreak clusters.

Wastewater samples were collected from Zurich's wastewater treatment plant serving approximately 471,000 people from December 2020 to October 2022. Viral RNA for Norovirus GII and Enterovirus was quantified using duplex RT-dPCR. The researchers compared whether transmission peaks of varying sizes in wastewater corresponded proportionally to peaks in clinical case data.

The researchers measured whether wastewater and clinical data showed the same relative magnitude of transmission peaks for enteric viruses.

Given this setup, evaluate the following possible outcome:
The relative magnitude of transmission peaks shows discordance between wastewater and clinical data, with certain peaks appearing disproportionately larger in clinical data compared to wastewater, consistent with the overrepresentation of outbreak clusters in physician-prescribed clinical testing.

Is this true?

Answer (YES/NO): NO